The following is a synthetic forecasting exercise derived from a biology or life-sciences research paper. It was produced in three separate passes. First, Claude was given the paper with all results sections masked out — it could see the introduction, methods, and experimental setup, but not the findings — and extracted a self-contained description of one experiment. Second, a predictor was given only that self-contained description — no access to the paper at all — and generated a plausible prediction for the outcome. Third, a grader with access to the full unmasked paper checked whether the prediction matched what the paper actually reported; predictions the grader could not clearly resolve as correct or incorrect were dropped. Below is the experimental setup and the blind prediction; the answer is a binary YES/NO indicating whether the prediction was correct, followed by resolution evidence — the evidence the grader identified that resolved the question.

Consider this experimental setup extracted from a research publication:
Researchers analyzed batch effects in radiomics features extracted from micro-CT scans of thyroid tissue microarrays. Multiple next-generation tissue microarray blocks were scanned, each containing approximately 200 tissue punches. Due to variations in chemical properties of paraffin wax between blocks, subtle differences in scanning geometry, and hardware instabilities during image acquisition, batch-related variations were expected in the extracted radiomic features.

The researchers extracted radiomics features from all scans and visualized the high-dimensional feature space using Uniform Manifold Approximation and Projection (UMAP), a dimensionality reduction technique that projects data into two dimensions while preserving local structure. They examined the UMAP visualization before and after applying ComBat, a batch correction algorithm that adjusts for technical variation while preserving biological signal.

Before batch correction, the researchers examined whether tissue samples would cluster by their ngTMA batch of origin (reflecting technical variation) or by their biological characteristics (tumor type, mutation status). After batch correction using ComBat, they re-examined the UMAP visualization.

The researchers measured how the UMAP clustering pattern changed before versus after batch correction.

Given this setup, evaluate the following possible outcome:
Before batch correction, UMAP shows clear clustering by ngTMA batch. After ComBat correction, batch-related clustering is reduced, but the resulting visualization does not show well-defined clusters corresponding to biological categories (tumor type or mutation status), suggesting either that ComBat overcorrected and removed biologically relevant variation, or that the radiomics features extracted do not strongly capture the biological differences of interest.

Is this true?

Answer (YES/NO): NO